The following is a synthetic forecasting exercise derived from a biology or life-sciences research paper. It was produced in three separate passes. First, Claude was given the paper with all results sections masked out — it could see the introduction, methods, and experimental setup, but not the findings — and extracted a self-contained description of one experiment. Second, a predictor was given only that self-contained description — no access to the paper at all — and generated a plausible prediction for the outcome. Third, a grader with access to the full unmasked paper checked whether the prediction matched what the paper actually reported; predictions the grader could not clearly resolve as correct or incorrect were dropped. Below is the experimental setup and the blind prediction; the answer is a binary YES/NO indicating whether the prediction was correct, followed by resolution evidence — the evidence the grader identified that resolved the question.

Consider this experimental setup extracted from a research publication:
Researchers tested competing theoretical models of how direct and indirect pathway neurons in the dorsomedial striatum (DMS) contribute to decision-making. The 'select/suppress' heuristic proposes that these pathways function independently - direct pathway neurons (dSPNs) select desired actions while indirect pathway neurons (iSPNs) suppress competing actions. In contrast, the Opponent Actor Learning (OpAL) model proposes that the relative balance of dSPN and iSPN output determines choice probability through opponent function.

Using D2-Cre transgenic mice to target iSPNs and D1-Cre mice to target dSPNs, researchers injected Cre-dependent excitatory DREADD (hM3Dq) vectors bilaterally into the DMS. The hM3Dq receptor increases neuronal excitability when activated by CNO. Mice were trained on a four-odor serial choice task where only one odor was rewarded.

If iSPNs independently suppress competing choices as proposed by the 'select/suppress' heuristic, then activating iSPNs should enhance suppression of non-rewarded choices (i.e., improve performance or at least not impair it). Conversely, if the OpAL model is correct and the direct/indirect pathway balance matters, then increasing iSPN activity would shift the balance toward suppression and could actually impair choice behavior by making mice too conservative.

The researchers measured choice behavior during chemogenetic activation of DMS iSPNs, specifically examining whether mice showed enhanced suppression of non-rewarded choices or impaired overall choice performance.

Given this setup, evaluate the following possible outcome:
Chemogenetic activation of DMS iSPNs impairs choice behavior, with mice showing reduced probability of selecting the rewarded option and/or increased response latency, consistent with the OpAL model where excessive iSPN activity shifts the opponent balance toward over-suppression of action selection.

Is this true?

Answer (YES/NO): NO